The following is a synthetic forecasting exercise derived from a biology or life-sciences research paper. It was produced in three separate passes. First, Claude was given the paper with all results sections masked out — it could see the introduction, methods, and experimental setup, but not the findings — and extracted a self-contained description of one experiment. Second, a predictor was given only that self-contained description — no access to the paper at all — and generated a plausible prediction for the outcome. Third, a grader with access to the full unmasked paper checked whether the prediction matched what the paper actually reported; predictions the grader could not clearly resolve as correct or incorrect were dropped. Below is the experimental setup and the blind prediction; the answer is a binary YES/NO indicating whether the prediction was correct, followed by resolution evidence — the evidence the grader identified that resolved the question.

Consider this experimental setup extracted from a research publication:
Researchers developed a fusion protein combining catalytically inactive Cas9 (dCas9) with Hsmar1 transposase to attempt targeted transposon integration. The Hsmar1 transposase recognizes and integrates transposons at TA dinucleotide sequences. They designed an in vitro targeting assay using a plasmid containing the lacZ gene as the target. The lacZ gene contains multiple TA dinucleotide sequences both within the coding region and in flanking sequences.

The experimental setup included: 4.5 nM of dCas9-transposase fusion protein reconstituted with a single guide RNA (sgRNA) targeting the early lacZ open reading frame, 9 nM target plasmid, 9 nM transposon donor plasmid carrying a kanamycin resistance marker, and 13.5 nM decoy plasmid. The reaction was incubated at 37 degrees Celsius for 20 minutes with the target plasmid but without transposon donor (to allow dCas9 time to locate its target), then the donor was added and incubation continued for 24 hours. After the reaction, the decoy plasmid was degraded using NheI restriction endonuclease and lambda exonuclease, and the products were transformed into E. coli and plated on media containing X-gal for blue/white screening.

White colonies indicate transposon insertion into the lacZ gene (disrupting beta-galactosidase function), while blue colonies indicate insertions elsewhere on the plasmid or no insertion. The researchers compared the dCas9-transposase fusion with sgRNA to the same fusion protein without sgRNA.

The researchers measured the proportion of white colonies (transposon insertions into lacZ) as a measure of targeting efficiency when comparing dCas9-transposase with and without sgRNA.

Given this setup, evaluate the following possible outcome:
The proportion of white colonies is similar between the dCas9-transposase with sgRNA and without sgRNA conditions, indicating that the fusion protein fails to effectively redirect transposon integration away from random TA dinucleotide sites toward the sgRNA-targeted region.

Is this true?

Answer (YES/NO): NO